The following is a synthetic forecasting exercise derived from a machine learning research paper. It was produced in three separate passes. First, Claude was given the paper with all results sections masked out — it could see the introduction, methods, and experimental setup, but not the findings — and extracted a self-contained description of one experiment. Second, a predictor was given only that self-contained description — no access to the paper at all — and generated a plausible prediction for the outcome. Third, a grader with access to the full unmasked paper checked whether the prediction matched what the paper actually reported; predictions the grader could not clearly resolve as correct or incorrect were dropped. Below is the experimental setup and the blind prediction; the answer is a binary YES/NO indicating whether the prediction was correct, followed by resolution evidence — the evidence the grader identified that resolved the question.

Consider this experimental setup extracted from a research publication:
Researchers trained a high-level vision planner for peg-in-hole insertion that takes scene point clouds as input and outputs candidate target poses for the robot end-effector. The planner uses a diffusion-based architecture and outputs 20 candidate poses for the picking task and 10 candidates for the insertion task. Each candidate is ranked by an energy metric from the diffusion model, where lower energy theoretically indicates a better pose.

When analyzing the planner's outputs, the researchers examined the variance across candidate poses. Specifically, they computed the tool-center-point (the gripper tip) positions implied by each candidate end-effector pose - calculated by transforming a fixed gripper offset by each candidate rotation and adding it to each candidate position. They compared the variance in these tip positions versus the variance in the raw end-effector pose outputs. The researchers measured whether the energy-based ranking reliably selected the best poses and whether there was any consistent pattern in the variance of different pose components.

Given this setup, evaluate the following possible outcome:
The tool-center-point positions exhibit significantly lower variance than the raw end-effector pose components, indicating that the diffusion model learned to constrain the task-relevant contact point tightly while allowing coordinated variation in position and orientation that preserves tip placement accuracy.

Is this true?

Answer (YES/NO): YES